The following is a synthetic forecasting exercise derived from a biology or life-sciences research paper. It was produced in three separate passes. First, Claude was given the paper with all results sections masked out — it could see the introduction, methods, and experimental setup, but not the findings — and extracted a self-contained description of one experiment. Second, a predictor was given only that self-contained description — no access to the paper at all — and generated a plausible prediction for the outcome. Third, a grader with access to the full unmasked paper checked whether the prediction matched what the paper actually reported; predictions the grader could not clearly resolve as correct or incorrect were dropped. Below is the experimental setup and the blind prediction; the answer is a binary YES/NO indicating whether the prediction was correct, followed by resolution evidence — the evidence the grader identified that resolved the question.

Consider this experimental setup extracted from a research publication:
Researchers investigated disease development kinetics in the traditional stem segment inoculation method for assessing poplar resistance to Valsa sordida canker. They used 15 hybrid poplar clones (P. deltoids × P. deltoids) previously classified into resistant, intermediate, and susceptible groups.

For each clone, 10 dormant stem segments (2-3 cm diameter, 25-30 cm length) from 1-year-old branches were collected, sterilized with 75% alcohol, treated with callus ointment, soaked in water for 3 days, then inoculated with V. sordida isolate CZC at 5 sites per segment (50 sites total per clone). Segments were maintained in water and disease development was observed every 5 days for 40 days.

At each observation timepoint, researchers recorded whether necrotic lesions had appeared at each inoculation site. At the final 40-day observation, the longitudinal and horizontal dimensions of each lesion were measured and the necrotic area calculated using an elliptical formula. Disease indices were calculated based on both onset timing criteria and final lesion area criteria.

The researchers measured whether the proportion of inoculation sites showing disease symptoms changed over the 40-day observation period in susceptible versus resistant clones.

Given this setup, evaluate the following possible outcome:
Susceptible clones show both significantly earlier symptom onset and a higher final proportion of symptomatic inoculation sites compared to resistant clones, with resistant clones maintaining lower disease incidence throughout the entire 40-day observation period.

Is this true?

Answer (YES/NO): YES